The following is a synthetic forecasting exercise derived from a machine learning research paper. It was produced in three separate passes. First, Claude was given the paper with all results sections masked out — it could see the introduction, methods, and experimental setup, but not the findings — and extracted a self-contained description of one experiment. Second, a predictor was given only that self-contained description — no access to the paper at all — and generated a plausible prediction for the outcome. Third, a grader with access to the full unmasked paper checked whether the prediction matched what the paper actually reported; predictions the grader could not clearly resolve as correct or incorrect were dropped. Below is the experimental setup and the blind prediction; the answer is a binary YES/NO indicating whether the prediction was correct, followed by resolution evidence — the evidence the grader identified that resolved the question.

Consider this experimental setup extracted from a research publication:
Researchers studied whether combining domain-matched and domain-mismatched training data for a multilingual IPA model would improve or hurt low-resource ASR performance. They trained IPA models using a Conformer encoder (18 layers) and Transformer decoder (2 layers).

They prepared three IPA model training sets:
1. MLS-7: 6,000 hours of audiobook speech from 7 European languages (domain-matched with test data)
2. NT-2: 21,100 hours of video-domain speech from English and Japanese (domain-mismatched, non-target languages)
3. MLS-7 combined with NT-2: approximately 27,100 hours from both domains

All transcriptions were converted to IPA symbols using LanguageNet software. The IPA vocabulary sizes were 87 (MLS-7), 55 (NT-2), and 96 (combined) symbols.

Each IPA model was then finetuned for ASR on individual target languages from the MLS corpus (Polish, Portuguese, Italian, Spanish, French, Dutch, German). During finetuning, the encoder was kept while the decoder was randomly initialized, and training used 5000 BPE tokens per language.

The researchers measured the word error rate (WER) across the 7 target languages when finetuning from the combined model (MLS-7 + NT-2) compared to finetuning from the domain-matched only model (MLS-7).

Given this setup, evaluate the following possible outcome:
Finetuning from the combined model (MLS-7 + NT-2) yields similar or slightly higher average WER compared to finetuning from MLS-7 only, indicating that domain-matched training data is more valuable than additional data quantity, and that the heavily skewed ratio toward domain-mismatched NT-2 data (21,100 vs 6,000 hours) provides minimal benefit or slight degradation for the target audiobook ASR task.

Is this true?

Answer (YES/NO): NO